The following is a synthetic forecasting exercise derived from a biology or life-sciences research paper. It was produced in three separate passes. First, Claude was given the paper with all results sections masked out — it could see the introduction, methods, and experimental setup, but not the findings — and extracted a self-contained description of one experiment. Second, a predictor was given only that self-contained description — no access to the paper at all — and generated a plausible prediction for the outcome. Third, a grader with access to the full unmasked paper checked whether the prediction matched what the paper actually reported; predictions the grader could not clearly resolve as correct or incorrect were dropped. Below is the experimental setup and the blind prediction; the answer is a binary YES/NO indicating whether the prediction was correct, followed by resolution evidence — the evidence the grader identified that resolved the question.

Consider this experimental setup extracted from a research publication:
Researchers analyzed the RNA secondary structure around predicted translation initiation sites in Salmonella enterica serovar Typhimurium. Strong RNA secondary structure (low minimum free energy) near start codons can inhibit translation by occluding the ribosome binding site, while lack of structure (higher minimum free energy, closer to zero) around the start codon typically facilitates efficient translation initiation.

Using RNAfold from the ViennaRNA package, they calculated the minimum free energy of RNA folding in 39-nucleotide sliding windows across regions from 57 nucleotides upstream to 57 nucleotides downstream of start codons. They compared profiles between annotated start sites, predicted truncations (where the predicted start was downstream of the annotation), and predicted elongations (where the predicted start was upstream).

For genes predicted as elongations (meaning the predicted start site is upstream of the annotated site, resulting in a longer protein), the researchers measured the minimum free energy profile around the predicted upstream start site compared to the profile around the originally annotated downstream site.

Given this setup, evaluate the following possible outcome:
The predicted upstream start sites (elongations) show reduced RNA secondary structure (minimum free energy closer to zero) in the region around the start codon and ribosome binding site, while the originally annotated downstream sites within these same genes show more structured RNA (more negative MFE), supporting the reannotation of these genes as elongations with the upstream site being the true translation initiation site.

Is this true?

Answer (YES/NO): YES